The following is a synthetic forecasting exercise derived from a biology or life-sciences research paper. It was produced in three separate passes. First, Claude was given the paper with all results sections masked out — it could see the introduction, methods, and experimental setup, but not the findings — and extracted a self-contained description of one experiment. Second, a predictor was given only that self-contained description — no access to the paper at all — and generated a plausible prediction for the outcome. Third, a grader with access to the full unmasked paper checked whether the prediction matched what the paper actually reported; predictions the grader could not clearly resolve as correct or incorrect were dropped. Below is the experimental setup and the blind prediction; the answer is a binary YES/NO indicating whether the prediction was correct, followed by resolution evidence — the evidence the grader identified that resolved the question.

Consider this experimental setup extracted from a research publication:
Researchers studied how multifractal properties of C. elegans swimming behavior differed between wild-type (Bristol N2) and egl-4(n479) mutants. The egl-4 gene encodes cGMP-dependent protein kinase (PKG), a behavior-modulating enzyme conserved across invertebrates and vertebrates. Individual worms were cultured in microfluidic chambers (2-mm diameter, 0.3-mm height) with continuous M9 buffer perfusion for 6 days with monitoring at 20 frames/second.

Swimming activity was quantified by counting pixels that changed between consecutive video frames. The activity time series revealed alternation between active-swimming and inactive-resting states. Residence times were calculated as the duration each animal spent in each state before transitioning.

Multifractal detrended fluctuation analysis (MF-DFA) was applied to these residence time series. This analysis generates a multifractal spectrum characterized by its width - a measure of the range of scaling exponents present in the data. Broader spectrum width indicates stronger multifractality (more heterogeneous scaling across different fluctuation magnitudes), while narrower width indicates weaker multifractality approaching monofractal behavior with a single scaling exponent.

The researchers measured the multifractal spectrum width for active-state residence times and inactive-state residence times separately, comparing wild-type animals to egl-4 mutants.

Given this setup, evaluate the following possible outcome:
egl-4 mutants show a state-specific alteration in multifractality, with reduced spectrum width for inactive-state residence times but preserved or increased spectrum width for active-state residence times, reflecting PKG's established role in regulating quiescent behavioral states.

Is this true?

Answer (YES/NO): NO